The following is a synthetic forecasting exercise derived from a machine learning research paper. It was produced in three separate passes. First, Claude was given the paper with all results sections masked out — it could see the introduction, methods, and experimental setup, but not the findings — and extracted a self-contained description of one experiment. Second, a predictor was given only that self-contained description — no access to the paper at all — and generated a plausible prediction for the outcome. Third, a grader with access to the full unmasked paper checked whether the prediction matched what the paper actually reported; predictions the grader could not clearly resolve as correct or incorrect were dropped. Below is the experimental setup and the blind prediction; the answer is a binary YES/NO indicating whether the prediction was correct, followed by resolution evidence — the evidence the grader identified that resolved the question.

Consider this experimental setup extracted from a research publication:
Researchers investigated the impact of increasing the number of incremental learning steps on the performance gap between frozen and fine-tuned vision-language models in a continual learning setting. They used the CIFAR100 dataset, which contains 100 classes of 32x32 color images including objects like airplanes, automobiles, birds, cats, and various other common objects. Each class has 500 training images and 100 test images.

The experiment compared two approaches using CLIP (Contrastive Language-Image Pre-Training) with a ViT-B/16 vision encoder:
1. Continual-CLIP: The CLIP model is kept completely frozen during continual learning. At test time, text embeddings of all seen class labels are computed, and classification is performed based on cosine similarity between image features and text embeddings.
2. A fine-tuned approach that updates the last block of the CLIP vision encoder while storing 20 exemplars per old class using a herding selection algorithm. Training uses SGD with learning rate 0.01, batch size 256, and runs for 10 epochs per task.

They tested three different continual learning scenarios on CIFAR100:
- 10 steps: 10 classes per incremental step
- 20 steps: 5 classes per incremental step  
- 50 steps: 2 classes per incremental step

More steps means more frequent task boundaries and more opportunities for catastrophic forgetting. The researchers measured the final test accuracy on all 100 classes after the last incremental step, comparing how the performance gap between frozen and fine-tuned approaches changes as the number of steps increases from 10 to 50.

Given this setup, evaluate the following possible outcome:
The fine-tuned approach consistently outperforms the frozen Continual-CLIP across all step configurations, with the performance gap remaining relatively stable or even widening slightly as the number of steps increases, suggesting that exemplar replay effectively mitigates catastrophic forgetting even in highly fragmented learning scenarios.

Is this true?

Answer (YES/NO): NO